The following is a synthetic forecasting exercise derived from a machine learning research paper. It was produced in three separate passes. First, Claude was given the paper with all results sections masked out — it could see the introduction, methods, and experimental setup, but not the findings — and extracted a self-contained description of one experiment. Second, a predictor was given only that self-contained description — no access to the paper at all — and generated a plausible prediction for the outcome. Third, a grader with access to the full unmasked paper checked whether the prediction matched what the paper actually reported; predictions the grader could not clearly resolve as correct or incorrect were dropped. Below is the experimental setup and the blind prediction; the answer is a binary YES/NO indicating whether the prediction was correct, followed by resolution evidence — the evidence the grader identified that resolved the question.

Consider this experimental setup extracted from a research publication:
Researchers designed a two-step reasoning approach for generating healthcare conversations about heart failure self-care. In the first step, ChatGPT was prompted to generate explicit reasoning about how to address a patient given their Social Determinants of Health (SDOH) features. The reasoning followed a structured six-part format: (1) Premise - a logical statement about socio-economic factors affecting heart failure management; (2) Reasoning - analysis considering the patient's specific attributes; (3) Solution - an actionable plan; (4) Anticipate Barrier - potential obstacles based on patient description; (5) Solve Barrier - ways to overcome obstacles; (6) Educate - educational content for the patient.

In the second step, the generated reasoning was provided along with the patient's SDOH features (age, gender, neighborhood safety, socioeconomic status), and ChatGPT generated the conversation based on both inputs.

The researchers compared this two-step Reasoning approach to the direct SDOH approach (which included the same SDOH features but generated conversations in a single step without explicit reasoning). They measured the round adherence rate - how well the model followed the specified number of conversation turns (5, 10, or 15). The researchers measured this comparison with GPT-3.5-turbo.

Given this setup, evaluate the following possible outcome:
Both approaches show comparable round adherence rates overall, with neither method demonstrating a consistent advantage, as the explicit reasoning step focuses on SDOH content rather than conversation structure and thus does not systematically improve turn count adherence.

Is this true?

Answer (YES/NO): NO